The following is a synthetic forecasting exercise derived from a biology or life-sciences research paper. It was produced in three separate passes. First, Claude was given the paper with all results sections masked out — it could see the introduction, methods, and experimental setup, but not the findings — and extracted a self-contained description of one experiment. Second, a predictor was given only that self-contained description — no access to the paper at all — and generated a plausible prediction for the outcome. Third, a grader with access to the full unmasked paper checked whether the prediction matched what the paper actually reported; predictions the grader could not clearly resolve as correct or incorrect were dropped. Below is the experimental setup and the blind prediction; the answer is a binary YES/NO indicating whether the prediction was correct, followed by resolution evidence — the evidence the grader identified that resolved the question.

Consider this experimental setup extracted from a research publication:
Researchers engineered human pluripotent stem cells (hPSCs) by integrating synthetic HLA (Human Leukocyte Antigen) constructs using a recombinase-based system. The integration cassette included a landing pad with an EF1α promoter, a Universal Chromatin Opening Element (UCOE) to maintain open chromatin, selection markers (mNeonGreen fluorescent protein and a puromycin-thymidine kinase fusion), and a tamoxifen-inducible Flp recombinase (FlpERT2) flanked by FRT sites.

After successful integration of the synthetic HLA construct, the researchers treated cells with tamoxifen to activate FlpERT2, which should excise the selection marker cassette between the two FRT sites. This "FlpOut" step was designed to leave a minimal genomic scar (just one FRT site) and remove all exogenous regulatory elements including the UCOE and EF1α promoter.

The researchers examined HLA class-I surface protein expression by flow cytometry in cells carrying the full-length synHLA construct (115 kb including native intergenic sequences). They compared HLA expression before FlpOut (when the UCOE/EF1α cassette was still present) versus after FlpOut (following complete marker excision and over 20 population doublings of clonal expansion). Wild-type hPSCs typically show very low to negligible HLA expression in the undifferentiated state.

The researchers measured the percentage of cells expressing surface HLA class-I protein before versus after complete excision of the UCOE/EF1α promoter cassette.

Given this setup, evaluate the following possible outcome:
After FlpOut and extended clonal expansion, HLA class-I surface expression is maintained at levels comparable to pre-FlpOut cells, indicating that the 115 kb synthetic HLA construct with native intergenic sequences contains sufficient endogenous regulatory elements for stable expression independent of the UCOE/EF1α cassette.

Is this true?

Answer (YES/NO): NO